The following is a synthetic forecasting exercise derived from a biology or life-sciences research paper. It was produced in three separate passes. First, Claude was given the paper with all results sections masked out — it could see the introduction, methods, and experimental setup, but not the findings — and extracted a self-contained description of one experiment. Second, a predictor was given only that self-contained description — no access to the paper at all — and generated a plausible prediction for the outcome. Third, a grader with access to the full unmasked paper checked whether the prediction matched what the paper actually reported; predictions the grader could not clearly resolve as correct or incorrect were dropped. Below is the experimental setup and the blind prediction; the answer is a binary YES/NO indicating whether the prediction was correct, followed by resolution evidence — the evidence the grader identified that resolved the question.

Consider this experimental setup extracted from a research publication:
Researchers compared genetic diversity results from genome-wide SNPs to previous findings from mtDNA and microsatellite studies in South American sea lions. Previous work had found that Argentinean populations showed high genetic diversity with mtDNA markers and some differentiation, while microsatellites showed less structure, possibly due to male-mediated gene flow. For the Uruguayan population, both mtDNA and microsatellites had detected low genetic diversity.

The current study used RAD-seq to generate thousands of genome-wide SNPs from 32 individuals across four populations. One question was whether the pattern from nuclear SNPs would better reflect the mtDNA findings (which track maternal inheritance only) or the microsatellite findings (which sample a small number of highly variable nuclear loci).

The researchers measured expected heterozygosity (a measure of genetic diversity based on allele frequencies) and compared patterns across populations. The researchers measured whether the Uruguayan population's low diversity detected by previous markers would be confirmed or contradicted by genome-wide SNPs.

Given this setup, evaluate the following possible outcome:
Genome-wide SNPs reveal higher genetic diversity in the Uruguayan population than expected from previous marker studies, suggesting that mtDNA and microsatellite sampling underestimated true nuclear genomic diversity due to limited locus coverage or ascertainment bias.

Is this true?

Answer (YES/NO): NO